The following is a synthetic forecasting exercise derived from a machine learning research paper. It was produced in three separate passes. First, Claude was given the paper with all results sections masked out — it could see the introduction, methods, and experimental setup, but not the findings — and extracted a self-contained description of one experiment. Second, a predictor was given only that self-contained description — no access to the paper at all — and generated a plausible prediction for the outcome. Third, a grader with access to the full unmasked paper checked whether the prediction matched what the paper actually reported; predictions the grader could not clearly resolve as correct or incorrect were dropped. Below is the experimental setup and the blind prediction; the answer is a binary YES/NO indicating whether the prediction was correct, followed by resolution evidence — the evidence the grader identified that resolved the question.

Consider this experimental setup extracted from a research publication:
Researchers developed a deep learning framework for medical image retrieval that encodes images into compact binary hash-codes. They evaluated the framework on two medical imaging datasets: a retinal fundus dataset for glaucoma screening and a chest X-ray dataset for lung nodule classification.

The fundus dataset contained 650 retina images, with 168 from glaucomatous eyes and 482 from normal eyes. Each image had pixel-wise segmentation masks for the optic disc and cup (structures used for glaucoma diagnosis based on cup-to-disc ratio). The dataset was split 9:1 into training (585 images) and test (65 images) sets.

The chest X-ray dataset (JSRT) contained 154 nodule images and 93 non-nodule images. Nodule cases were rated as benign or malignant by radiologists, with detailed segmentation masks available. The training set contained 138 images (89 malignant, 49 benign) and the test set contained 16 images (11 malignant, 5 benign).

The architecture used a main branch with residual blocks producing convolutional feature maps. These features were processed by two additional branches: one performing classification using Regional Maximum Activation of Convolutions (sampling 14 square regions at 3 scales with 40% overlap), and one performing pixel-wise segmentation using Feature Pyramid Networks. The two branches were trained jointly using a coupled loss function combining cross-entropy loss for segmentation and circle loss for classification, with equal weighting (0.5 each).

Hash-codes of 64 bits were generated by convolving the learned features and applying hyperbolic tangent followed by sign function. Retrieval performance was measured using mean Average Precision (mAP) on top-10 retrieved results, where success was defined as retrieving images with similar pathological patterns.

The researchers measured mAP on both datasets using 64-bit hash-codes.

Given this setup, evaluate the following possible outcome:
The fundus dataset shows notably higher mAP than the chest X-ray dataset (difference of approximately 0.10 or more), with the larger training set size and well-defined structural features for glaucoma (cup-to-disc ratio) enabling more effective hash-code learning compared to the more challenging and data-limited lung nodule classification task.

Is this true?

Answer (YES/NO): NO